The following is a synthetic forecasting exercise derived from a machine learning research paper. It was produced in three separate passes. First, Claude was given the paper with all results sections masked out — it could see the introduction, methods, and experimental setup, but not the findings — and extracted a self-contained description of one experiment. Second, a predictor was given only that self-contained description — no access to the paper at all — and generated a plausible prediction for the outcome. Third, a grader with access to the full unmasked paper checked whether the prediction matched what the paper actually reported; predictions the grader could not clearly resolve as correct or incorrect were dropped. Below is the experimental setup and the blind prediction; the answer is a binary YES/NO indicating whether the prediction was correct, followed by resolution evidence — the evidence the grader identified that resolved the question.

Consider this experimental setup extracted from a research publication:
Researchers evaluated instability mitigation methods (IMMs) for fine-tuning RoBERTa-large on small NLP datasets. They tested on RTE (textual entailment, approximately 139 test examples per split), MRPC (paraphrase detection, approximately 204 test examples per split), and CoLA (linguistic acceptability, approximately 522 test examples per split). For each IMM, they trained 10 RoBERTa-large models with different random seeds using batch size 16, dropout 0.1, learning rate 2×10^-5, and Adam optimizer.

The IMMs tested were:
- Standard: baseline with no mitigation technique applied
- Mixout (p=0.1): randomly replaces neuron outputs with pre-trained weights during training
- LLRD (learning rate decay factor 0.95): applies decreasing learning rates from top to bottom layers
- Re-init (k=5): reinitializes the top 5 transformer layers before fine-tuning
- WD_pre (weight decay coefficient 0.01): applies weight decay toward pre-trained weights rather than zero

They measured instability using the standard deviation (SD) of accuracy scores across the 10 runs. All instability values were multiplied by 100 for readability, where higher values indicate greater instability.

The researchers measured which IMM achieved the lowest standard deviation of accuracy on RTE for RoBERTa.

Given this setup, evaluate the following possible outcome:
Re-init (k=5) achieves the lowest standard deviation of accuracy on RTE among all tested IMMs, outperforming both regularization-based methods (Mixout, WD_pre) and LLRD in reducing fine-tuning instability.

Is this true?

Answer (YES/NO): NO